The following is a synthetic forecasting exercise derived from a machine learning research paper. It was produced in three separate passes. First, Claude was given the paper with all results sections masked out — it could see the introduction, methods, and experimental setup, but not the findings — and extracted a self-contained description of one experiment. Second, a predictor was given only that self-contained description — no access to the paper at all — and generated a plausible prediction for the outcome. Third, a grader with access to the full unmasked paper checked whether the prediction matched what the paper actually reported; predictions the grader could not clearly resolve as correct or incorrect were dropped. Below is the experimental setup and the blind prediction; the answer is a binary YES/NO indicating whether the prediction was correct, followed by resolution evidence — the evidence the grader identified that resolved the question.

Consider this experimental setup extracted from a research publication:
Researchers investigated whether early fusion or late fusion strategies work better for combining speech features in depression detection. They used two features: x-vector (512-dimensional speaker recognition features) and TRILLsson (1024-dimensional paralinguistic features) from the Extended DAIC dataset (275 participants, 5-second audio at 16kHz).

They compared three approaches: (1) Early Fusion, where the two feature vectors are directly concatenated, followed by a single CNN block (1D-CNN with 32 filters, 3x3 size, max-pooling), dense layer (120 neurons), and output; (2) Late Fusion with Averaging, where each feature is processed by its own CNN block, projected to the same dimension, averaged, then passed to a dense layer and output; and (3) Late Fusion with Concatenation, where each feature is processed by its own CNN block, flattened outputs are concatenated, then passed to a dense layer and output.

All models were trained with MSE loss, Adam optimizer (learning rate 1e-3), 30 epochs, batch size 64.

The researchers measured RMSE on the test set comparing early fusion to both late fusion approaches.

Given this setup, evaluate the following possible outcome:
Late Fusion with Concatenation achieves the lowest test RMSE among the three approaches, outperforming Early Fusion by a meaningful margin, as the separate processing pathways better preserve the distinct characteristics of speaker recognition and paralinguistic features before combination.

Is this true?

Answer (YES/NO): NO